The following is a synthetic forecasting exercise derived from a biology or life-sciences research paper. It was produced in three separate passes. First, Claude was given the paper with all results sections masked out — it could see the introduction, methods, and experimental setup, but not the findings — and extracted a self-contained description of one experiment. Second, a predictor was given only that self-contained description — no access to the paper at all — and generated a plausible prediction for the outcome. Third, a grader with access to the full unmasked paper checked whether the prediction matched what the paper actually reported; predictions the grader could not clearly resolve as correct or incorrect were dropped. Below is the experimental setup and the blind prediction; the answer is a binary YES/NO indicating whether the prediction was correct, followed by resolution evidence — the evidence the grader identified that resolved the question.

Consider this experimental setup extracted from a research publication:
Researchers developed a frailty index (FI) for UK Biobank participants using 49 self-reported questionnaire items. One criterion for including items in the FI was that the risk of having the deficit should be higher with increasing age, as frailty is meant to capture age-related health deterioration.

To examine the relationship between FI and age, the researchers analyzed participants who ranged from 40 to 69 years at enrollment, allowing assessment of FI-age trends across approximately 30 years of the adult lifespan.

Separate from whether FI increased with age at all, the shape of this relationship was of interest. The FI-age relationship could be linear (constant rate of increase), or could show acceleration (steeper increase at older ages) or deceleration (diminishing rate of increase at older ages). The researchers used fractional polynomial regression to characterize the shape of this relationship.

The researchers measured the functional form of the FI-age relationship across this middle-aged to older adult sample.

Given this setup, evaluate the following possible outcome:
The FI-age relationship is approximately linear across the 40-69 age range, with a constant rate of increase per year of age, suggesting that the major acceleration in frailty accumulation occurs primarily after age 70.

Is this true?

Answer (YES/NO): NO